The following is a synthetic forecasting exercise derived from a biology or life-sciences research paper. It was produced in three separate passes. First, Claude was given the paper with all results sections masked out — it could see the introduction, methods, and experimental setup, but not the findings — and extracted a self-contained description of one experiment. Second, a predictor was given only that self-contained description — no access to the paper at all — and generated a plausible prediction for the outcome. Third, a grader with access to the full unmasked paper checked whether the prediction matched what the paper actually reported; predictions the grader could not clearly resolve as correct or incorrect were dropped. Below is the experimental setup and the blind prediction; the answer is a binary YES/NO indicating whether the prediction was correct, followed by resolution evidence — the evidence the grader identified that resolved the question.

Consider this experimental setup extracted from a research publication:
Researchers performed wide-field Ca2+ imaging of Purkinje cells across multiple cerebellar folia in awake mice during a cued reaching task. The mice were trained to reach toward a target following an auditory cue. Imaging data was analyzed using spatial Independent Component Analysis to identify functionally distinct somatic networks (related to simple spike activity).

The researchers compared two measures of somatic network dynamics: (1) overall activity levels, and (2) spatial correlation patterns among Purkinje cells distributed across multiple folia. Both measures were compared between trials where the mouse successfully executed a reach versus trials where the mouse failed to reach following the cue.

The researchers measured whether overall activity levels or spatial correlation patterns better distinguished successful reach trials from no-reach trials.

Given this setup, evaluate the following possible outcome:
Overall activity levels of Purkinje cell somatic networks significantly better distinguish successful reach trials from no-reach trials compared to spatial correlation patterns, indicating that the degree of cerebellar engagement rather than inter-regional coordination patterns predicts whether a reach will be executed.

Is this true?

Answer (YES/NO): NO